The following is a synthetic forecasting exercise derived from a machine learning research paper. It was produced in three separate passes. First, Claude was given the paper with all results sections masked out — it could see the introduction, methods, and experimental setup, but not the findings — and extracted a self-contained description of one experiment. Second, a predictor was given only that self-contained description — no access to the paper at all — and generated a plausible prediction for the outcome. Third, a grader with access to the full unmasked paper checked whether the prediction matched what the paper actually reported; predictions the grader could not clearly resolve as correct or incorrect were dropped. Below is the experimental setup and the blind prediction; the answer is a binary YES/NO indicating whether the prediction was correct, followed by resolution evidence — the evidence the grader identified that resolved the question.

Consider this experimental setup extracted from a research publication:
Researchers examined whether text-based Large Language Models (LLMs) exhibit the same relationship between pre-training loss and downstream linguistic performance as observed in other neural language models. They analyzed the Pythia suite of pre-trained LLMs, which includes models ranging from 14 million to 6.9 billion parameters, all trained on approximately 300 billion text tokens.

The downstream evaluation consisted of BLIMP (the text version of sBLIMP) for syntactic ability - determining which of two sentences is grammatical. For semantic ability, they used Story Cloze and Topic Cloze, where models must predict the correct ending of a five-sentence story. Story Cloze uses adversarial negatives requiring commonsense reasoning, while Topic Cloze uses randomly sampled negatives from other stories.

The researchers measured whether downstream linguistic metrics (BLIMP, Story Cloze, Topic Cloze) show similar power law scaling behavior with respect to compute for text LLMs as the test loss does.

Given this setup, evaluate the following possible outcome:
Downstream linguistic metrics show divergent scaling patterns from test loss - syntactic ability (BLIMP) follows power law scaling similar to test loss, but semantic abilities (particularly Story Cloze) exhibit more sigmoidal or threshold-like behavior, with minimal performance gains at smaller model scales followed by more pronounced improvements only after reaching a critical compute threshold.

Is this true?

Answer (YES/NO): NO